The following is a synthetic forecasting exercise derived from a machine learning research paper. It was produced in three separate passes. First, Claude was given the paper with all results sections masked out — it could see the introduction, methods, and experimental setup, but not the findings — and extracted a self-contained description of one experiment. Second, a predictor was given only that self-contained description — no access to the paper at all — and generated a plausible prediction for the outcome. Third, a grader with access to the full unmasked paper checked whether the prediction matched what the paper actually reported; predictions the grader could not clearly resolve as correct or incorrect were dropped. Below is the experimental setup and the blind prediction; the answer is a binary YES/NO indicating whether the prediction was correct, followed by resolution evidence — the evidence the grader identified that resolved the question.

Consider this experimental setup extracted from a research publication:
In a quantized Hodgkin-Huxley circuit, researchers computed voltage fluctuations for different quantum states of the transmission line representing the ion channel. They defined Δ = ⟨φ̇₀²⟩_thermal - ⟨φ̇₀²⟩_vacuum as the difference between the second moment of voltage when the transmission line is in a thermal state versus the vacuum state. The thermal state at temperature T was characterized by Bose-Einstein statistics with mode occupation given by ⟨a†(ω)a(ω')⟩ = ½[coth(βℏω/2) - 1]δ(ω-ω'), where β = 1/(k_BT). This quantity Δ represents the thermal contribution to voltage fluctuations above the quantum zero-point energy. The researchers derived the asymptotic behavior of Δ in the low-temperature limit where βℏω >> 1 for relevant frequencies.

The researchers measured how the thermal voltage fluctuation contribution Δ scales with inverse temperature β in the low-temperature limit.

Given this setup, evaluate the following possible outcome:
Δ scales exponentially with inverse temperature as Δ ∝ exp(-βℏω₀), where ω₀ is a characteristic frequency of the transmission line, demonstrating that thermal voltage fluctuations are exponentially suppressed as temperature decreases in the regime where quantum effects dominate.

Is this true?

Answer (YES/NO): NO